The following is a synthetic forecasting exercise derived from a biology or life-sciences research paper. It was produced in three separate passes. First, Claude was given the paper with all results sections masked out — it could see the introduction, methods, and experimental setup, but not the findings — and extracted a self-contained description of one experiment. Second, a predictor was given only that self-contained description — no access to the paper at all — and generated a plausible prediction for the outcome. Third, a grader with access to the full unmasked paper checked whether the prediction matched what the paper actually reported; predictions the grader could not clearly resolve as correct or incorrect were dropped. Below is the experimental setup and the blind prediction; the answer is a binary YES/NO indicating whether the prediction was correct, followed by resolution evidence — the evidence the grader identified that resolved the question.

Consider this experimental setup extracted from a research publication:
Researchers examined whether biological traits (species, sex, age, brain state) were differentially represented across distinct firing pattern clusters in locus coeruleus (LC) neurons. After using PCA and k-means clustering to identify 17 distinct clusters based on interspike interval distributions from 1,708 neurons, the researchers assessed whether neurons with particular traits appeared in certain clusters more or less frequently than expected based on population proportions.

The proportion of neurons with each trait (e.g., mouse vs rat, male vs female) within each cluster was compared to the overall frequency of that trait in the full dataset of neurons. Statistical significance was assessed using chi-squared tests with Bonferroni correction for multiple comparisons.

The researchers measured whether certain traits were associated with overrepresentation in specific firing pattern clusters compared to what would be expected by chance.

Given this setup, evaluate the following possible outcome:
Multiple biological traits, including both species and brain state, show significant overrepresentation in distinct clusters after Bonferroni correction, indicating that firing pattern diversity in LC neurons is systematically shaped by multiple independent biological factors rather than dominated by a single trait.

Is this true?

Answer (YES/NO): YES